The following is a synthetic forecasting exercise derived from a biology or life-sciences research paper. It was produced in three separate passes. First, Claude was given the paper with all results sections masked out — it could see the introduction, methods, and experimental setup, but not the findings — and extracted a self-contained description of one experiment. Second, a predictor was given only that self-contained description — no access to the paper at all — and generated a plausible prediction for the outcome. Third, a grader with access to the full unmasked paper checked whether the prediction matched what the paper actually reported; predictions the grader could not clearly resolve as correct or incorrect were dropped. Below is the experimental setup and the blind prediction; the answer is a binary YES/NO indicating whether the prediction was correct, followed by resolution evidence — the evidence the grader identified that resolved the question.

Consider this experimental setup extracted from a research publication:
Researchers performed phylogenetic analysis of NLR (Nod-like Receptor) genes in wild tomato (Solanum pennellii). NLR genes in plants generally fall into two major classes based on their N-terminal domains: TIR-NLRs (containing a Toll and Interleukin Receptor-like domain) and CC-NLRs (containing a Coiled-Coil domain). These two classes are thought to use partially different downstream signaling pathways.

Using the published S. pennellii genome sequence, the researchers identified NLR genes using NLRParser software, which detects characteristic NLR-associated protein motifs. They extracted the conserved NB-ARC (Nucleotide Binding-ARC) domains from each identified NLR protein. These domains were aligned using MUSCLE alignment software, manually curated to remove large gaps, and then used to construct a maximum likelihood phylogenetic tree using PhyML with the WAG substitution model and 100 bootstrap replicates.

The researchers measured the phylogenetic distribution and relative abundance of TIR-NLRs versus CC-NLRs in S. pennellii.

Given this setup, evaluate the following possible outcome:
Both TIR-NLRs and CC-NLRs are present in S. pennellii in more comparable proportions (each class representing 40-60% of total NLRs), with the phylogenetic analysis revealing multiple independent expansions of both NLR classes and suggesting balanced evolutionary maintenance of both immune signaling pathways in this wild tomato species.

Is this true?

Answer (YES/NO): NO